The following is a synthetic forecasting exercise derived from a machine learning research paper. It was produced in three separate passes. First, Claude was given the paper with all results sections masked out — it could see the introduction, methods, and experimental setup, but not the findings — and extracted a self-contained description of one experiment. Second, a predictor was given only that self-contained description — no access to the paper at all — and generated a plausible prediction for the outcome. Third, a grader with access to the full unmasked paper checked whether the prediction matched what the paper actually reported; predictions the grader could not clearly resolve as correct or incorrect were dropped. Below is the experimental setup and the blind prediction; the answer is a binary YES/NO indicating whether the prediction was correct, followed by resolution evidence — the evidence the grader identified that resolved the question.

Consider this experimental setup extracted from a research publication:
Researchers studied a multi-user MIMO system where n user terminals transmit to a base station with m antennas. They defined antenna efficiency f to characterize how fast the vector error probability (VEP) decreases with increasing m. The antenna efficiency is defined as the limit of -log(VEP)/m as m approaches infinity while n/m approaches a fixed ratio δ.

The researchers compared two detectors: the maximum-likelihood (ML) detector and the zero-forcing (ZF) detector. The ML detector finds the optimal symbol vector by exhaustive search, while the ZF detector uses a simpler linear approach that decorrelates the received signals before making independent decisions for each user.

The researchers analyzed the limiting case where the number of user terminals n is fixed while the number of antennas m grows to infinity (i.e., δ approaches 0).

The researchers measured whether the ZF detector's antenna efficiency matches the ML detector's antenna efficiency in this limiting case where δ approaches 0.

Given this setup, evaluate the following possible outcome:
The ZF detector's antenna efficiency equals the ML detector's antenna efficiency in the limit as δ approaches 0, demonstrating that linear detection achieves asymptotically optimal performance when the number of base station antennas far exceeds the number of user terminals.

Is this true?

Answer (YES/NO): YES